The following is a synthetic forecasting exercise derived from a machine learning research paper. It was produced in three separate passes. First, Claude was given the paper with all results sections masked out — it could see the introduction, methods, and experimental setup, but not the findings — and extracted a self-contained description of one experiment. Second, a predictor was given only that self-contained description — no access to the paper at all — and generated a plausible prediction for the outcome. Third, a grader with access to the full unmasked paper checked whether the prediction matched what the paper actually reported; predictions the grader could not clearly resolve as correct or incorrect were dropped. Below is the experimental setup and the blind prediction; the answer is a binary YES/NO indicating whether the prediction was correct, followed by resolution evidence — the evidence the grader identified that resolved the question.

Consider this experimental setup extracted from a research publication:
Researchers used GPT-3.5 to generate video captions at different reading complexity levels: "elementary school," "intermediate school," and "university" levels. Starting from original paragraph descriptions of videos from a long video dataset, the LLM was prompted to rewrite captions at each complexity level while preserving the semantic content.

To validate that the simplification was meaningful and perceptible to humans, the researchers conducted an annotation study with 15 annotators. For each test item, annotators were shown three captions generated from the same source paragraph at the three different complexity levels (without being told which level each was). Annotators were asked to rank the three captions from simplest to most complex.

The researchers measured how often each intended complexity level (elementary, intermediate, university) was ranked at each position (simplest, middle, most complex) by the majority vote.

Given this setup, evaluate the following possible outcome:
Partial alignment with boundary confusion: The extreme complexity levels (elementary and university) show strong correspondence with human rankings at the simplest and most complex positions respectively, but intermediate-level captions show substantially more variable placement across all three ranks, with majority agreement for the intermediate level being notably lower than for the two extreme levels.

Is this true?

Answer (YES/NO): NO